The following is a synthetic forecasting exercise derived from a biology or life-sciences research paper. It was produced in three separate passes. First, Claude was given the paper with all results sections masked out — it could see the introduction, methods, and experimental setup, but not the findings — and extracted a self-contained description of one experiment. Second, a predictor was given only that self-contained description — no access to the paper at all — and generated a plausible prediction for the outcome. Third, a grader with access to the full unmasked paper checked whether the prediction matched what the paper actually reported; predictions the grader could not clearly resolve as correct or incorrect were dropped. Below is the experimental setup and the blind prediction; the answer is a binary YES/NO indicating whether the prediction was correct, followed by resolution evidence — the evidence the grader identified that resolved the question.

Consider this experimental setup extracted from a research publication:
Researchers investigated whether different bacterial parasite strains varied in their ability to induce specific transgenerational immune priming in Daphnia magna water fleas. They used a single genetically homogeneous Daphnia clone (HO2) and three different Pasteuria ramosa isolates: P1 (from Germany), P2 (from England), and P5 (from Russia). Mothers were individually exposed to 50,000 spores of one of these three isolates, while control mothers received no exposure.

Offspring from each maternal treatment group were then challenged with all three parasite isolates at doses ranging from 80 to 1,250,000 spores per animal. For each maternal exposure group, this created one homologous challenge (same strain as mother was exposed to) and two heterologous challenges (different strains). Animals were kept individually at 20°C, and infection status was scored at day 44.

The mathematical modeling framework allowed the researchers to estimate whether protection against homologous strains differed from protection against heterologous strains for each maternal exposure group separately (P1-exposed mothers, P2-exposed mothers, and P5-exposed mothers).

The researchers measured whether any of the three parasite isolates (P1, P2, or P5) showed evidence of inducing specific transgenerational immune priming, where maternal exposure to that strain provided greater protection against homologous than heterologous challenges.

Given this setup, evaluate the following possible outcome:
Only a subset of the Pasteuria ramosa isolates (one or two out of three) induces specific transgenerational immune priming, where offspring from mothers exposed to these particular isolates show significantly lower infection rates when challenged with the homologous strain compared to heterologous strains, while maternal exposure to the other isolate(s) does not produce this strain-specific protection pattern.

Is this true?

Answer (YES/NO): NO